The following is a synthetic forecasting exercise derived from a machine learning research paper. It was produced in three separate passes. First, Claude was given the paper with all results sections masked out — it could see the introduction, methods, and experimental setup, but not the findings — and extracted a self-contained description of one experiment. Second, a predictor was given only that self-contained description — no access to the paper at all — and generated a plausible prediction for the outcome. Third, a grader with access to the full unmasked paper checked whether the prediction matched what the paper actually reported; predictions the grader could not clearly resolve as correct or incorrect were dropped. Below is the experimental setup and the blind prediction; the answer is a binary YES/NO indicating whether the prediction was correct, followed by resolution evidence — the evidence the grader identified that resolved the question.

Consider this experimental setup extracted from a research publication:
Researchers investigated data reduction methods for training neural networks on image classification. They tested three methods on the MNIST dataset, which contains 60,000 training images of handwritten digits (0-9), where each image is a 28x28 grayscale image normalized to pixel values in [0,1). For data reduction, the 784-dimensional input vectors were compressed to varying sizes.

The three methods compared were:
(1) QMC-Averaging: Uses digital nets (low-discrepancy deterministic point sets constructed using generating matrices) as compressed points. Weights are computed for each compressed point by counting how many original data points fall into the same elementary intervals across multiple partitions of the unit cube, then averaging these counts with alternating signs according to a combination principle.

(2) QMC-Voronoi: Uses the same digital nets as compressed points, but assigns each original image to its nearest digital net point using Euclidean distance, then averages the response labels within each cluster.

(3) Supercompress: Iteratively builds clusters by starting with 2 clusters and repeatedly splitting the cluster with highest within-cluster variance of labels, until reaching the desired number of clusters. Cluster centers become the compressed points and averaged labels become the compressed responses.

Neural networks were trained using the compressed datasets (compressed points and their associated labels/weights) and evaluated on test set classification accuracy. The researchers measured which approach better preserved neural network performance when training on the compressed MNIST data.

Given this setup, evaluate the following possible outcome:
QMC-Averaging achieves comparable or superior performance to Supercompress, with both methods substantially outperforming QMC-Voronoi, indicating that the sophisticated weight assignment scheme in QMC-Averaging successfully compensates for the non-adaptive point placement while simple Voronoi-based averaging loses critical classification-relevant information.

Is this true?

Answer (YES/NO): NO